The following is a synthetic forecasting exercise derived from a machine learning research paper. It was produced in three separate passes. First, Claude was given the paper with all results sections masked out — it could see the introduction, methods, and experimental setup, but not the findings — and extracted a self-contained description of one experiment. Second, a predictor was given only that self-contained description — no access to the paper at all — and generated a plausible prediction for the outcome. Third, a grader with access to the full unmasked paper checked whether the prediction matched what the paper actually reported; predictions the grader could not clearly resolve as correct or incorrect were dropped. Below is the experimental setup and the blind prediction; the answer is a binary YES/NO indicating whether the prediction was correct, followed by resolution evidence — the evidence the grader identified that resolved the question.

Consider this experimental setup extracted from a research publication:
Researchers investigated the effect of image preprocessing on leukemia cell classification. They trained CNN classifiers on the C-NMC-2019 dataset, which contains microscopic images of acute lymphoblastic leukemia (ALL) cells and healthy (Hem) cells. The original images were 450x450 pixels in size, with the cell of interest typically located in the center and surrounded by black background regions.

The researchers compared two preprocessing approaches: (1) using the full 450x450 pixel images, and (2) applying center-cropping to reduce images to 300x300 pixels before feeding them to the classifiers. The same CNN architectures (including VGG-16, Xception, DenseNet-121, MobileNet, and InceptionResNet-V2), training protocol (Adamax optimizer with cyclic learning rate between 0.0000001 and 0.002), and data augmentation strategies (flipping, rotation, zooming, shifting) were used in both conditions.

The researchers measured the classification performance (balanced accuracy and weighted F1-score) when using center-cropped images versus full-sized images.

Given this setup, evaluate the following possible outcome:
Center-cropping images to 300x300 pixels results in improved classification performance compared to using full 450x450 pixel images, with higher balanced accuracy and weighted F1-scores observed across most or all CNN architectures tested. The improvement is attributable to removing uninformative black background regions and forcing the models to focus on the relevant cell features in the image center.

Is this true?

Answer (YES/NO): YES